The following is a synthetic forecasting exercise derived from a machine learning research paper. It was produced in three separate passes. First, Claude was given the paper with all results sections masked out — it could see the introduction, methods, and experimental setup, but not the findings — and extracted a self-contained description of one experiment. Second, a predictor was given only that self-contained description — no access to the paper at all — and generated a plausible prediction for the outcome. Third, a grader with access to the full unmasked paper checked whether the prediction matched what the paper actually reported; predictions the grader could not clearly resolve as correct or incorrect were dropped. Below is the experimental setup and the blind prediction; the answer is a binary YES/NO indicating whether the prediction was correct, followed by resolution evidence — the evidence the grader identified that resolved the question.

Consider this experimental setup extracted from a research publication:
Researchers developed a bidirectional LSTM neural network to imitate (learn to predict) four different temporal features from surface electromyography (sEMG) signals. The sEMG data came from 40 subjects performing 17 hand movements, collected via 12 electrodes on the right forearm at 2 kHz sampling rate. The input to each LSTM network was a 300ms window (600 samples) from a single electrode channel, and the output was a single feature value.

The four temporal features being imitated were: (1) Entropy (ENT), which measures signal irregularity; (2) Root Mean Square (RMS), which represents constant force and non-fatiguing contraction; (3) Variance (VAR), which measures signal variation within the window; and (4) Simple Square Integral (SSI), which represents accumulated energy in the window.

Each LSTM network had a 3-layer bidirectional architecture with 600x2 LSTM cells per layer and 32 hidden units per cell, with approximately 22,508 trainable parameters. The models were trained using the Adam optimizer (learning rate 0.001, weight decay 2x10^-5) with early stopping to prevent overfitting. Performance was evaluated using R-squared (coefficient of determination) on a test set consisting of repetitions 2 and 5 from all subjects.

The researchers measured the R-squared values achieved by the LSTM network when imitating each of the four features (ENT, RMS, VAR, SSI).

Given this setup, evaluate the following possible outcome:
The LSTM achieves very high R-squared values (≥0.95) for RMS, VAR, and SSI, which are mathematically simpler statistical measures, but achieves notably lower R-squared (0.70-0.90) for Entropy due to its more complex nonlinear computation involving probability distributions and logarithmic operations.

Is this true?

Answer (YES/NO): NO